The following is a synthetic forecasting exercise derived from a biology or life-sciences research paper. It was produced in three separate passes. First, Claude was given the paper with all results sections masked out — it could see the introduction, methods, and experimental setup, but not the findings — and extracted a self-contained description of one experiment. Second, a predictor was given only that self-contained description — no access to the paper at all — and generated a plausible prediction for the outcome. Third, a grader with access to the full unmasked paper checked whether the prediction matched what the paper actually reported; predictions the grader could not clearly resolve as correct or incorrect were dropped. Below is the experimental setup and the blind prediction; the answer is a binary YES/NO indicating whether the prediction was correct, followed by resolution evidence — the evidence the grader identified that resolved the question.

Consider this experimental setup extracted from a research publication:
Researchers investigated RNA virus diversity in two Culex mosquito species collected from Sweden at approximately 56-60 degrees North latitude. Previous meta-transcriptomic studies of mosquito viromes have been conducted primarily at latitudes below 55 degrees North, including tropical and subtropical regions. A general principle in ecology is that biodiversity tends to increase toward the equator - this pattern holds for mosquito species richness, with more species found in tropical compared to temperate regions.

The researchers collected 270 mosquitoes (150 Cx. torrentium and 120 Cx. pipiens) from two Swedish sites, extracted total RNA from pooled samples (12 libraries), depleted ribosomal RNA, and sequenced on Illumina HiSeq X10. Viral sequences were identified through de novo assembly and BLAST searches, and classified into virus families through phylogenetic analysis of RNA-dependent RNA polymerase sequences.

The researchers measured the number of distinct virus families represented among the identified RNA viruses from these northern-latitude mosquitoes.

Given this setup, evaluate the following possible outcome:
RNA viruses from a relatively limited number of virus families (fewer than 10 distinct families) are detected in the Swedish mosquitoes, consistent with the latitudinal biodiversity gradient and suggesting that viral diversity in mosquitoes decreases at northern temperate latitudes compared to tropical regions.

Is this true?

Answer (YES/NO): NO